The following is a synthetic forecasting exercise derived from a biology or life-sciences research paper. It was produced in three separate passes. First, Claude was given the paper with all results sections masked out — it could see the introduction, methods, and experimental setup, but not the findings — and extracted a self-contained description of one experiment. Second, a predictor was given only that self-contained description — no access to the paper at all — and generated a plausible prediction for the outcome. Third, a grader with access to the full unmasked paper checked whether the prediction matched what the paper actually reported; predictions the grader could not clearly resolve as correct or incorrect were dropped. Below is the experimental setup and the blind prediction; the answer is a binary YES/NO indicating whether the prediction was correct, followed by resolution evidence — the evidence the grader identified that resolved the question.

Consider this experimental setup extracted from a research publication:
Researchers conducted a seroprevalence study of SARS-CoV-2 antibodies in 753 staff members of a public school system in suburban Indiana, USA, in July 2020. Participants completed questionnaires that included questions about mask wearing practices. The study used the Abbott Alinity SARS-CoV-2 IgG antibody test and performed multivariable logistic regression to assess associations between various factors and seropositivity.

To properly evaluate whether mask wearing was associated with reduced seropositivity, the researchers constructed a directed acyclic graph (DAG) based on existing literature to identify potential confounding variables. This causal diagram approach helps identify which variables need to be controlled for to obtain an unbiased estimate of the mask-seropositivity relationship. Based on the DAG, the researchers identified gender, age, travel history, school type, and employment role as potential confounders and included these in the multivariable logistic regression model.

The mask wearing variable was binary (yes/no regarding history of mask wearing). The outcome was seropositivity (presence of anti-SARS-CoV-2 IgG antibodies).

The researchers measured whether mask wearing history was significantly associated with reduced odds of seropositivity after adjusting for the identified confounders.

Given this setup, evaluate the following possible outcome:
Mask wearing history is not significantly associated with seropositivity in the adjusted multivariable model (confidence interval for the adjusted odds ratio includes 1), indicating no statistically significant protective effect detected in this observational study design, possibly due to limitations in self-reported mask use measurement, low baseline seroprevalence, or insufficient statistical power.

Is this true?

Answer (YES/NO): YES